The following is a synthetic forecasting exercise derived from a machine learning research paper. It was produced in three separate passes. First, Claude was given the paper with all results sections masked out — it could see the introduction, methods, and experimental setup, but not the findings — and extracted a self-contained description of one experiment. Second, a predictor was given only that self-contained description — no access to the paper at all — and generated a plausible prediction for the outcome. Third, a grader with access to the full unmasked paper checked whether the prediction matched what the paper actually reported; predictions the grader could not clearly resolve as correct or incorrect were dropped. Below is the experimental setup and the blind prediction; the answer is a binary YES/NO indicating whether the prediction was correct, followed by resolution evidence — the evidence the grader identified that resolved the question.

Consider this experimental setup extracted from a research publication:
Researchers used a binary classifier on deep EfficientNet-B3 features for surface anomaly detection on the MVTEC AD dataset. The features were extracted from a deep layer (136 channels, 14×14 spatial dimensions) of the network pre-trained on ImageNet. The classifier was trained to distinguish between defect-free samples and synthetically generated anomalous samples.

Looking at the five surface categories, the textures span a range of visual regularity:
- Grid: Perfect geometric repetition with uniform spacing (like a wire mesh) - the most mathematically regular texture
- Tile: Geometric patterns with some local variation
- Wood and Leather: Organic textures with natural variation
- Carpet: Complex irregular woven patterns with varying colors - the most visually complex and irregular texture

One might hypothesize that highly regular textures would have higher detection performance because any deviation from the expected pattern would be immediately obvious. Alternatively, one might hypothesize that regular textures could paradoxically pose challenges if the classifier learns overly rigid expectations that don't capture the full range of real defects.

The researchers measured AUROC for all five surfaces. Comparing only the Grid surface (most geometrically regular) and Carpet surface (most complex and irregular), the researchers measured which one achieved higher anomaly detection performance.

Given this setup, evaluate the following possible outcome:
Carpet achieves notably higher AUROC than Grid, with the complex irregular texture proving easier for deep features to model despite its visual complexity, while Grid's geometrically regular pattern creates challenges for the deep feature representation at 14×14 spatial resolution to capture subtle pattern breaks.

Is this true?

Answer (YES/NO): YES